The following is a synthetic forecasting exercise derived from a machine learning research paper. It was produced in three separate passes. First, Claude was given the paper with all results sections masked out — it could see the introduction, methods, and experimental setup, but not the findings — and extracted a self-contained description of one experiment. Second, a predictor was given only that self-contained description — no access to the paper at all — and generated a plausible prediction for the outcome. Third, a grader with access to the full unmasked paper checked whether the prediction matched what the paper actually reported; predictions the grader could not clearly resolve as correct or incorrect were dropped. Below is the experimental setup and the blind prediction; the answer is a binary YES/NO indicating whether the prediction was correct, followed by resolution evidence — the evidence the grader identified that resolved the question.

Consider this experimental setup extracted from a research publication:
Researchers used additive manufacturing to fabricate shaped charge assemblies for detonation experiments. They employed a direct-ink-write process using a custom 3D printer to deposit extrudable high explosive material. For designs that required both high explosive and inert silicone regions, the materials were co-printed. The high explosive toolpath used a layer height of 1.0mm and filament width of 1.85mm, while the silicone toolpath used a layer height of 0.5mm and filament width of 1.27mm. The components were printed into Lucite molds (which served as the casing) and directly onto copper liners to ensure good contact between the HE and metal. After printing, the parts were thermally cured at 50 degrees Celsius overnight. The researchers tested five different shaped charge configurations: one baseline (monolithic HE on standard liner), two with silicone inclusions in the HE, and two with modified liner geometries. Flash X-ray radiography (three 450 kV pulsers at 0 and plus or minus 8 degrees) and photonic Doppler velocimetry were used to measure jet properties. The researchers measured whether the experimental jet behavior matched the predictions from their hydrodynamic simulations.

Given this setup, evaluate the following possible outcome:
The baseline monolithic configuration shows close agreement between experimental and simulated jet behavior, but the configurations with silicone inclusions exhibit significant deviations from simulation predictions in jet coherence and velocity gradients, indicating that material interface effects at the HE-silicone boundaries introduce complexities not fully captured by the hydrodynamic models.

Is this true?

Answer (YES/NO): NO